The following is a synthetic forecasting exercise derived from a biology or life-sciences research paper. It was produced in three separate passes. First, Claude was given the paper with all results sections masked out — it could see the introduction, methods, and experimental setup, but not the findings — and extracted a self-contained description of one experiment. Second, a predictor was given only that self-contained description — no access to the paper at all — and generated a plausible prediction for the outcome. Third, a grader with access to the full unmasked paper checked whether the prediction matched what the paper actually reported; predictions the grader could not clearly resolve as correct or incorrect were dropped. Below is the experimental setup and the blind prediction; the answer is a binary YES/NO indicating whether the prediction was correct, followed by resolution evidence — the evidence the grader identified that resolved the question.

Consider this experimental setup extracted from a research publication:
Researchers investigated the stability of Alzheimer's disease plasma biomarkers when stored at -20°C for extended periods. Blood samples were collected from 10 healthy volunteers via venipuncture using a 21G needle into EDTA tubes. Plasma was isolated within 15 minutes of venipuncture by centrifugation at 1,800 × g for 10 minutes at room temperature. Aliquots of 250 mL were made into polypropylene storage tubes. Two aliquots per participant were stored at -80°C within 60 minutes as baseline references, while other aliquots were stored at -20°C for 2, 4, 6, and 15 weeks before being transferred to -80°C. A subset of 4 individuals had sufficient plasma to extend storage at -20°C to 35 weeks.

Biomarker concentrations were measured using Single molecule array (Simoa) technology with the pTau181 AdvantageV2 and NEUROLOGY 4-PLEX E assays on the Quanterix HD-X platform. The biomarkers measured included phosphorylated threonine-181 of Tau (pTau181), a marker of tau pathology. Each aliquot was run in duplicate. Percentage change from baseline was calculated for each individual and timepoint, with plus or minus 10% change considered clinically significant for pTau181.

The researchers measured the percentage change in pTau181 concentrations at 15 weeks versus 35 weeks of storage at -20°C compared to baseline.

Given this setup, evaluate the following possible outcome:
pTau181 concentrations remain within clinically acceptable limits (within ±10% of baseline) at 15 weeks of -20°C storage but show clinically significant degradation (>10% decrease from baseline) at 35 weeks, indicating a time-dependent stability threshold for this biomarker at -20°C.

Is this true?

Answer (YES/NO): YES